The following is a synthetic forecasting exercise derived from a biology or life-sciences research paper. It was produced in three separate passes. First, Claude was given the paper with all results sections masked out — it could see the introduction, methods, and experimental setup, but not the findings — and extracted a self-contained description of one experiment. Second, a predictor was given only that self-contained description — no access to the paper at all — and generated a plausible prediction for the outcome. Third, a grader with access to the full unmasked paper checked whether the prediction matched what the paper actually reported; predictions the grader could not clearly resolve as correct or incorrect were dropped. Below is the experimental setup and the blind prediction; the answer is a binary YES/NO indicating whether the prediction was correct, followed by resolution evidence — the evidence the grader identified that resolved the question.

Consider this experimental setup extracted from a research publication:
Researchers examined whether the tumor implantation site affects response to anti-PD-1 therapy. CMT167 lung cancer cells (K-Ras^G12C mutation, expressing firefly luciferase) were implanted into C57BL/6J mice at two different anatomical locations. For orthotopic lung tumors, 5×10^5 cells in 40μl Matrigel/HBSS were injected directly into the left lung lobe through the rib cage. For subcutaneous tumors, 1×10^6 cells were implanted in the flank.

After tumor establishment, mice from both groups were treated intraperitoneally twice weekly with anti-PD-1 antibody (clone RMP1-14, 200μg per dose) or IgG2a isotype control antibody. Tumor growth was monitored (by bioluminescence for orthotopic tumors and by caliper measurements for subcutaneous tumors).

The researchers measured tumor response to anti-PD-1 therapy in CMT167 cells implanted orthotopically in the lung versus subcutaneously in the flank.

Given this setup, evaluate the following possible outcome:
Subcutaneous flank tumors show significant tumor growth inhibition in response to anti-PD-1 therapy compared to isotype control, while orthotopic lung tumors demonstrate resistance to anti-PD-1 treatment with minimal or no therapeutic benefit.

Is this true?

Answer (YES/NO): NO